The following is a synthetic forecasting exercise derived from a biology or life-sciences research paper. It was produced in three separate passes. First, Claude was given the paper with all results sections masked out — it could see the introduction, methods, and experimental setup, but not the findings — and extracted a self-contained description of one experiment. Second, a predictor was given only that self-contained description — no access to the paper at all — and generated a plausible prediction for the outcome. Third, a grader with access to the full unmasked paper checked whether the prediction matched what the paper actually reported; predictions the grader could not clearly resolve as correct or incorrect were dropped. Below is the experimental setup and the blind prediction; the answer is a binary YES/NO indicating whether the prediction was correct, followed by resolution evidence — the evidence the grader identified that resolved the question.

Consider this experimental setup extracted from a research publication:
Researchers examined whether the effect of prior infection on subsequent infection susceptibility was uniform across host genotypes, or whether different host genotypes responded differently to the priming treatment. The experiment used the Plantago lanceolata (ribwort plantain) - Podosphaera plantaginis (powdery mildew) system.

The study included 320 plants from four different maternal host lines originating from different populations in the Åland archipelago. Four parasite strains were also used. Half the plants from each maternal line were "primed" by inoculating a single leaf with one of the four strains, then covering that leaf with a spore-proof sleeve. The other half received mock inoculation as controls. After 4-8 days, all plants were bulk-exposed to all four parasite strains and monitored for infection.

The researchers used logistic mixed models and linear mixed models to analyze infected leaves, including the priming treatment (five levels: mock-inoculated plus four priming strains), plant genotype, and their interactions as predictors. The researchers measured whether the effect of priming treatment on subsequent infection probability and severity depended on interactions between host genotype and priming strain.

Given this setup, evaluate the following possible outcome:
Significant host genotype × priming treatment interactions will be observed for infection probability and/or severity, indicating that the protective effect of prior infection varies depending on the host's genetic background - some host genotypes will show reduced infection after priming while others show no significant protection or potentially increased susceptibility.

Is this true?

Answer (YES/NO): NO